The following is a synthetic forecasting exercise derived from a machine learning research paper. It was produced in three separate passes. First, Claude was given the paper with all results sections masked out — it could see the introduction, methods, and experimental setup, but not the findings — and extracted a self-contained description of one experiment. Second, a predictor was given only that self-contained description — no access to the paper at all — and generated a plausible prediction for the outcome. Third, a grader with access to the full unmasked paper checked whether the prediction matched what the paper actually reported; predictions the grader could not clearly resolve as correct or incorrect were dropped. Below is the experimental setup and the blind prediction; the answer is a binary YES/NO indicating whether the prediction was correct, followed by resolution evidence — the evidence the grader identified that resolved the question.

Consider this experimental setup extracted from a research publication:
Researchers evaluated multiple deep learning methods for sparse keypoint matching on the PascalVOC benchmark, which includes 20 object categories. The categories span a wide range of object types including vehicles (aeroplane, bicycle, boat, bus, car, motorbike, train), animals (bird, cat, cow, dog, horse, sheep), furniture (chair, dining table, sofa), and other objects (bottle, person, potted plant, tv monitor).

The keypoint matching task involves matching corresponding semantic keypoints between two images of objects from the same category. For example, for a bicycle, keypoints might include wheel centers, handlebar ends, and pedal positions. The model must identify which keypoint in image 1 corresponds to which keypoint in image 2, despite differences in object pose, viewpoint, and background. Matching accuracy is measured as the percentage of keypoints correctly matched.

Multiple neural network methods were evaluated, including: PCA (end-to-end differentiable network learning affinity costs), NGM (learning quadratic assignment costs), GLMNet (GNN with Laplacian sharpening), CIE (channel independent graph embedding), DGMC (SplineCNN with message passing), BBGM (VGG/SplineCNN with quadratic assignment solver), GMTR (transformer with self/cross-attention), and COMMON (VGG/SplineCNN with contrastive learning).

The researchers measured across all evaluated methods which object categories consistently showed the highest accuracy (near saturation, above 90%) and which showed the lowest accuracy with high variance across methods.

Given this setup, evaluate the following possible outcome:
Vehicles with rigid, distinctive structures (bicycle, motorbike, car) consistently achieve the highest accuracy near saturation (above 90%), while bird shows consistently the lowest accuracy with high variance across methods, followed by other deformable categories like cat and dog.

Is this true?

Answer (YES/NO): NO